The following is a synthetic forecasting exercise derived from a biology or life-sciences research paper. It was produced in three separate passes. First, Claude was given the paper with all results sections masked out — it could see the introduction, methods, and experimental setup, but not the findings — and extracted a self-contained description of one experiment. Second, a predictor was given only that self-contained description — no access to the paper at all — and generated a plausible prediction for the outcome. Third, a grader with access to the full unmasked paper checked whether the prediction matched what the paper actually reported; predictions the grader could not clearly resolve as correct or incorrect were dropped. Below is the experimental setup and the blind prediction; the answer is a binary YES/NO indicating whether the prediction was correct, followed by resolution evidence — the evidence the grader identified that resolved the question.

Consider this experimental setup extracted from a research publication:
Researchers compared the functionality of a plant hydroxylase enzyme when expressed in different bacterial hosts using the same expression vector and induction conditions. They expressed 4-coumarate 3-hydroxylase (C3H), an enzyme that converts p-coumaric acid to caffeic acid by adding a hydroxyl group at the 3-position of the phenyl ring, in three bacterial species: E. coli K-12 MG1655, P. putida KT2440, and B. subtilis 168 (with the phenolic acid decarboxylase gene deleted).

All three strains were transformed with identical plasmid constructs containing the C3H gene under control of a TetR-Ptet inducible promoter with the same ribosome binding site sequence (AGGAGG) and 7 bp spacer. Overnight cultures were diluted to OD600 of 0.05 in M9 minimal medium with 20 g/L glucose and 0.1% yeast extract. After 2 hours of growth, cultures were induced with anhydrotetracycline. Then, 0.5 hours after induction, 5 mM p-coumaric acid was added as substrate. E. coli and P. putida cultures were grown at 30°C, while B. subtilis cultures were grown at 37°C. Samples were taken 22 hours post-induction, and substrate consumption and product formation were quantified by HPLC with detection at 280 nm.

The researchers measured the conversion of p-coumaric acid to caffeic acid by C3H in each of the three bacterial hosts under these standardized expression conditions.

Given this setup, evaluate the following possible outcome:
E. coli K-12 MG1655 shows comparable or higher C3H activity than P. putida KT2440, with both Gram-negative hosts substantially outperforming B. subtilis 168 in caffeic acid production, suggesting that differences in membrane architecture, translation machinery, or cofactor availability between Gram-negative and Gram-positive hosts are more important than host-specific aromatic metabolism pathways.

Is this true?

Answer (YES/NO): NO